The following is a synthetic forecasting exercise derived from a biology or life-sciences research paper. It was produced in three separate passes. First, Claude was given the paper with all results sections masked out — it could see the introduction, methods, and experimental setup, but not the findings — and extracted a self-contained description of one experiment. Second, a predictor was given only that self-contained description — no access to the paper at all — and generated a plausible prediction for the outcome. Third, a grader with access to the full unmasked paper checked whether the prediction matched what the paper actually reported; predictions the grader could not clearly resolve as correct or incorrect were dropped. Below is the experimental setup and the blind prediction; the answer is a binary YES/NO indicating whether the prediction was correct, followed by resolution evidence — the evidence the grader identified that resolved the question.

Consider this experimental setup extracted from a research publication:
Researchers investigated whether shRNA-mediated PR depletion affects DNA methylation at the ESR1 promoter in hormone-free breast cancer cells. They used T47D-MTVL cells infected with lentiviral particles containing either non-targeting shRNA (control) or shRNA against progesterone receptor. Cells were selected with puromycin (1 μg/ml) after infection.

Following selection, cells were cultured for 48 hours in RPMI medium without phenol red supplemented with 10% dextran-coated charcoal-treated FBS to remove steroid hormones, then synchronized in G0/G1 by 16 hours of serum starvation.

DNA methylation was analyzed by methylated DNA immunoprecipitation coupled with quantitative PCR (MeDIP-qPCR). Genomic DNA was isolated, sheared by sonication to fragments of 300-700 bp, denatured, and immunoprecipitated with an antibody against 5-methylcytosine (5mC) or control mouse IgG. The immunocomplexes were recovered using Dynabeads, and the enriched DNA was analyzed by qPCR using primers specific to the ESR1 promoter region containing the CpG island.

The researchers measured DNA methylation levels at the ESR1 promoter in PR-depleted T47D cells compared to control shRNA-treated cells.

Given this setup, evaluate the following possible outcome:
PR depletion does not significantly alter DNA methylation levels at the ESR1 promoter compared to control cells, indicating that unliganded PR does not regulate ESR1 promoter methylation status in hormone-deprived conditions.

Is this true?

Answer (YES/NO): NO